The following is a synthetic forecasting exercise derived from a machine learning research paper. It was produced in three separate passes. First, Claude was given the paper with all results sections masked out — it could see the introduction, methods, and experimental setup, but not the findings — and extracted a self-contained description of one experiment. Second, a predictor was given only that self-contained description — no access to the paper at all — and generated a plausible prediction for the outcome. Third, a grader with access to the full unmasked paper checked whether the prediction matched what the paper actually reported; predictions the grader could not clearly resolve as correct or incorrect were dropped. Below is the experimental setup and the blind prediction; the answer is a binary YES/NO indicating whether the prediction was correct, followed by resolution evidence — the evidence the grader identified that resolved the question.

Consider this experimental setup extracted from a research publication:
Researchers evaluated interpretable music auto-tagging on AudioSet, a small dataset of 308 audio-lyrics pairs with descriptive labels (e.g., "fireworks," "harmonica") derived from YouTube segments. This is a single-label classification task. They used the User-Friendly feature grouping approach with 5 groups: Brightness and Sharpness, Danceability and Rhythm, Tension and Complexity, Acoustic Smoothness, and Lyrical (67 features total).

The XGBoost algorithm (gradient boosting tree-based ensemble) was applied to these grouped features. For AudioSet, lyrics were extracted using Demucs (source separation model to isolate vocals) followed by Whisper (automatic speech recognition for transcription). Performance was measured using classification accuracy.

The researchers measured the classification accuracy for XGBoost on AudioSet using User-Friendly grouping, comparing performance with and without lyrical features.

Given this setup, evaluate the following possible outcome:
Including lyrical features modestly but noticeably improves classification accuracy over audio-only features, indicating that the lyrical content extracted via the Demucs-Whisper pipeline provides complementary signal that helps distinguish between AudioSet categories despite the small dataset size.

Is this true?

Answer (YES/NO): NO